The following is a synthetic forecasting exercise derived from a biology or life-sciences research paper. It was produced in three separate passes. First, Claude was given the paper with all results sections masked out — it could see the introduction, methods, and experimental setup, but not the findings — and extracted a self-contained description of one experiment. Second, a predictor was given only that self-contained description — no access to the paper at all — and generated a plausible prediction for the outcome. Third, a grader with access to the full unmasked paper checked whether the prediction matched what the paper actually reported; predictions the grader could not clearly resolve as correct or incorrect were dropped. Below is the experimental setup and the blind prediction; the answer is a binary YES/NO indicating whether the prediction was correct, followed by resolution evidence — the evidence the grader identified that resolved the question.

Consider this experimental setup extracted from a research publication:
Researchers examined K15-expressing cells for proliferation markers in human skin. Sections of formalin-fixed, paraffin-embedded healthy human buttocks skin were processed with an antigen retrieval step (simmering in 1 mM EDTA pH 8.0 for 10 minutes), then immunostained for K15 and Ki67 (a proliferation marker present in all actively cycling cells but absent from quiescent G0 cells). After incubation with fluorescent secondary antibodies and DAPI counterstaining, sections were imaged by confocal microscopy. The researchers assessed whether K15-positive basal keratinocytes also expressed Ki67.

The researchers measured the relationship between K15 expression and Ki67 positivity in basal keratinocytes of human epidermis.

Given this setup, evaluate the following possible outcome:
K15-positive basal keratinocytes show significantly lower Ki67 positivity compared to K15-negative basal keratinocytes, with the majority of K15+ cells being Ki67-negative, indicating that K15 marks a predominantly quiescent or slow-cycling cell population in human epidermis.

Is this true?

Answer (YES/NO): YES